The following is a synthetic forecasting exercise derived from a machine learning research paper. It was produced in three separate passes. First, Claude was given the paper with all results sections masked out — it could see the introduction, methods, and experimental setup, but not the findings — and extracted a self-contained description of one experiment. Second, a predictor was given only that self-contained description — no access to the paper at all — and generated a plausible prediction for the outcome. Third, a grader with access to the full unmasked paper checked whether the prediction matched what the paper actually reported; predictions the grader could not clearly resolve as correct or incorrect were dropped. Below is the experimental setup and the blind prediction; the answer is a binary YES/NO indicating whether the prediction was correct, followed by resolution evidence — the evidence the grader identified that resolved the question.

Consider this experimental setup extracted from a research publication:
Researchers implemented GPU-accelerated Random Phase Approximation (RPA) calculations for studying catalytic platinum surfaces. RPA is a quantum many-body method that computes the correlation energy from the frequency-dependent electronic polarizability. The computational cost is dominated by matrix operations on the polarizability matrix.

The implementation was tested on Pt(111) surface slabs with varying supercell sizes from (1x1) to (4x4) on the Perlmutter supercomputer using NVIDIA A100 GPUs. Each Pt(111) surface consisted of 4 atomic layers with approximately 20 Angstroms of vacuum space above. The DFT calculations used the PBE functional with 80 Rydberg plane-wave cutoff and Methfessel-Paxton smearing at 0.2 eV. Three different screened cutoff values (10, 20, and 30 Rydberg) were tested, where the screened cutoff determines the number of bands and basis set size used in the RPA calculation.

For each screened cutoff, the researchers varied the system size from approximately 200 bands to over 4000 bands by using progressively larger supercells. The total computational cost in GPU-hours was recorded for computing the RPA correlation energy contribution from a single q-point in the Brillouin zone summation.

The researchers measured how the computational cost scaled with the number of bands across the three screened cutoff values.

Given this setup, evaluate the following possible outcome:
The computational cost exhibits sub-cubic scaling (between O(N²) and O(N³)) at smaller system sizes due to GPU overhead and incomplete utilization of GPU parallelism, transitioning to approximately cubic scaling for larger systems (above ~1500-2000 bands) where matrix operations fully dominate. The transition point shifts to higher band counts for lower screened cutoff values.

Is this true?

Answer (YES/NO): NO